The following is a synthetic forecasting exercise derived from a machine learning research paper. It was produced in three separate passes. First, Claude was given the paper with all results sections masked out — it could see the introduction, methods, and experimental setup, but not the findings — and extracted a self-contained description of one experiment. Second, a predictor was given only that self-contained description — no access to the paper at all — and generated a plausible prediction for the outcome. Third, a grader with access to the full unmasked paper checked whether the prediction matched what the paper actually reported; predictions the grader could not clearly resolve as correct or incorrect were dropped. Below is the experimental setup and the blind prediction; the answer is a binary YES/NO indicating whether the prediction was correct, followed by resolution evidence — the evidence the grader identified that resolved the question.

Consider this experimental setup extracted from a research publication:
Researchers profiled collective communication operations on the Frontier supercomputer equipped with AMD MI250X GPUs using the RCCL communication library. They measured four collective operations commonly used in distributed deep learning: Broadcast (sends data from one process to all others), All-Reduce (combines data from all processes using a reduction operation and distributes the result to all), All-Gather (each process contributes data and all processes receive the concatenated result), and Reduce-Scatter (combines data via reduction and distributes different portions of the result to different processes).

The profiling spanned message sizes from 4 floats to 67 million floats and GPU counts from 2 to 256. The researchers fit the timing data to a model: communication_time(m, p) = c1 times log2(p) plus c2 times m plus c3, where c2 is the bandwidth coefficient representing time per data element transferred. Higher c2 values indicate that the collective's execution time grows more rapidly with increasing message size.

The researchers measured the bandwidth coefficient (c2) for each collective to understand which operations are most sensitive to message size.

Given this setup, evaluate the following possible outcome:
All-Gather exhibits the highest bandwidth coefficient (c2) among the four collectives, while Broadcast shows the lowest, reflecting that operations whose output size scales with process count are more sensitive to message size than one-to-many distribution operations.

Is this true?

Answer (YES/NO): NO